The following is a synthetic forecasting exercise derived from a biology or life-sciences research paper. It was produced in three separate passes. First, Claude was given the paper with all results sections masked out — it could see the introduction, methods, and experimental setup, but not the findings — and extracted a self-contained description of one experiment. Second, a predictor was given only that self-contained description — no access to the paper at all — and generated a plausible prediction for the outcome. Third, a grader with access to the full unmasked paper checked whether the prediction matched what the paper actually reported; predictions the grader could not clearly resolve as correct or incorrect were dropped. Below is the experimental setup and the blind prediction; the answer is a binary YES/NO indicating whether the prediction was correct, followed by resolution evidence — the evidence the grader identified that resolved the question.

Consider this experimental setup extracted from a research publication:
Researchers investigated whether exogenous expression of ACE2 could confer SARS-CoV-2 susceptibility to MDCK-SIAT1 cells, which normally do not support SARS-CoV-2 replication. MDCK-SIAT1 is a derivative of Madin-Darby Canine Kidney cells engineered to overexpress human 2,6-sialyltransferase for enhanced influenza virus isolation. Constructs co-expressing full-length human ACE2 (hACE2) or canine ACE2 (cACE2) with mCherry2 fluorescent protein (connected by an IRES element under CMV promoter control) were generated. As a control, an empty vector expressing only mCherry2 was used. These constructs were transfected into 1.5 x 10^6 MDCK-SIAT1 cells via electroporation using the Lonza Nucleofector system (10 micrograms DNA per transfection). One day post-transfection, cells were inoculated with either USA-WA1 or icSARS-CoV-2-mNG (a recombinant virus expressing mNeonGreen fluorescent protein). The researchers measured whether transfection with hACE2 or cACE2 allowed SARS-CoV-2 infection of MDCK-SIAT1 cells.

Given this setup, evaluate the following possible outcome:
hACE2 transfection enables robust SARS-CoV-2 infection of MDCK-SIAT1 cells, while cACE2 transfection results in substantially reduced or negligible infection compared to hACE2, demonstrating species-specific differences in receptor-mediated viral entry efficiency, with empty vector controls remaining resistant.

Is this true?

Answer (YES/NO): NO